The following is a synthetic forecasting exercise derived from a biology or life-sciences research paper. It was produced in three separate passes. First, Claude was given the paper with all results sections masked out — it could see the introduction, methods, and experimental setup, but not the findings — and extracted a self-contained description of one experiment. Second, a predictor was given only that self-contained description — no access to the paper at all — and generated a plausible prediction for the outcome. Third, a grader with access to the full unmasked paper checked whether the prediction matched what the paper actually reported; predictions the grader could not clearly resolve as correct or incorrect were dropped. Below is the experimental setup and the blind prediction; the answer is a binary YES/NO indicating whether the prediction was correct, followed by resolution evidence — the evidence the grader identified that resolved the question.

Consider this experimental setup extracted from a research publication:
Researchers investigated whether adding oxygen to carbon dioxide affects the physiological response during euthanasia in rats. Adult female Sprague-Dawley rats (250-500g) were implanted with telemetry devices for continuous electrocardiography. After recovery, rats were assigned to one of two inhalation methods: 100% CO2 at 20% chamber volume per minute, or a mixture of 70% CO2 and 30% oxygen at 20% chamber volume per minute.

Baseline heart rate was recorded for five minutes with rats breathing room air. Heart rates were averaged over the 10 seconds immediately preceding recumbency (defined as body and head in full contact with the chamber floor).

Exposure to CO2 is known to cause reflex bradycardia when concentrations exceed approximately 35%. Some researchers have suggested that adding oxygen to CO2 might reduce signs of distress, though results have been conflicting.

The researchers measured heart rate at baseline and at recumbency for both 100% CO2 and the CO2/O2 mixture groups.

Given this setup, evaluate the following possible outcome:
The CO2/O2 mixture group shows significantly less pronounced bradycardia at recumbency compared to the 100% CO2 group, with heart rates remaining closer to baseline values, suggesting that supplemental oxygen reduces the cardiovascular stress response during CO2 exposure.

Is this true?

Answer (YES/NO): NO